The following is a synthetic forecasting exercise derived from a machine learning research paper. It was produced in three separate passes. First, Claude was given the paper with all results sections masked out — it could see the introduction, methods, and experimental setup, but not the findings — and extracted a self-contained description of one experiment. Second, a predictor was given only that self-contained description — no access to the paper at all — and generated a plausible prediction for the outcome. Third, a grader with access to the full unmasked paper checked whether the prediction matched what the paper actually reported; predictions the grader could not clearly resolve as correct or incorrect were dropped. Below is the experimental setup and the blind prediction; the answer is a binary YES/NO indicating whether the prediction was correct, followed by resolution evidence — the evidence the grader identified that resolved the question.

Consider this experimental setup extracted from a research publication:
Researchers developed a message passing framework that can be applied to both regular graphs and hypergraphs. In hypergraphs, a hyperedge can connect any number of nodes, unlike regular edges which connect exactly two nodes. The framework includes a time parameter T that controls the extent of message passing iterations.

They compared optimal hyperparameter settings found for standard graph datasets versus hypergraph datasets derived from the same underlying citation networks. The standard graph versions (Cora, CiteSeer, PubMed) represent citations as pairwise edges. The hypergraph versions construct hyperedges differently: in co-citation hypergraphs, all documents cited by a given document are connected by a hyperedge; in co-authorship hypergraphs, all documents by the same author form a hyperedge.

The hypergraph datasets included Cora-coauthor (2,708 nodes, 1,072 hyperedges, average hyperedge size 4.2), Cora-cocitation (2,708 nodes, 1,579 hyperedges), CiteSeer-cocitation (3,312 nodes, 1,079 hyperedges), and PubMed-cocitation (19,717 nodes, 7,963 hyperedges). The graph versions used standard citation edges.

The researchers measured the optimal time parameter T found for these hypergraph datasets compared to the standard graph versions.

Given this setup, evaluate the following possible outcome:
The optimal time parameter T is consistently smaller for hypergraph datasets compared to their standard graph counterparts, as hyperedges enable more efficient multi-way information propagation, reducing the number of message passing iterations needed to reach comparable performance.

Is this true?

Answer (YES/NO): YES